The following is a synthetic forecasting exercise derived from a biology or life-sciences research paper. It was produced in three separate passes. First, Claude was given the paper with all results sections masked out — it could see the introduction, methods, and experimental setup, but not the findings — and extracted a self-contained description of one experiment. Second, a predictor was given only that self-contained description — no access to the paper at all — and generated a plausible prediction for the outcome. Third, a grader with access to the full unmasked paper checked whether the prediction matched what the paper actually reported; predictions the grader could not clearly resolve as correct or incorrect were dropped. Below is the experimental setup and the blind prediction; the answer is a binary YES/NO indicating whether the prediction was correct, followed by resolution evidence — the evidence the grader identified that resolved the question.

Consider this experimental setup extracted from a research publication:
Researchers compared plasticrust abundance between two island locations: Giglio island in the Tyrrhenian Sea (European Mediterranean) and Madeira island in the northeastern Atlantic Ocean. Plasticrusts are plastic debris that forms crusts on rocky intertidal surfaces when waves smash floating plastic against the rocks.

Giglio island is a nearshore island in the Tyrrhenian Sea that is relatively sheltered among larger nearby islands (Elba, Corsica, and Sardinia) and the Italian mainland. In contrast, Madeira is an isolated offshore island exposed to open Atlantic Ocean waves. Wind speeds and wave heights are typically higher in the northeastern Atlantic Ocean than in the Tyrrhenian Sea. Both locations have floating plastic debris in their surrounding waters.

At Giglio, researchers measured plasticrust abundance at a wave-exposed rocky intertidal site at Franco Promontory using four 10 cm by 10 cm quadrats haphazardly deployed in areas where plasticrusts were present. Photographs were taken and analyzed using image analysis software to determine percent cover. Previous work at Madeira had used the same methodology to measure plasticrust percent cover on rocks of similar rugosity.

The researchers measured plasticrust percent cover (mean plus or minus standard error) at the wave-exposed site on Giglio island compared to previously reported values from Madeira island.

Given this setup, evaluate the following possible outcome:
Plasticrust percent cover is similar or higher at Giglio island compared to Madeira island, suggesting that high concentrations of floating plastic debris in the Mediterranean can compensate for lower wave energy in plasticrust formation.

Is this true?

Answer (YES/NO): NO